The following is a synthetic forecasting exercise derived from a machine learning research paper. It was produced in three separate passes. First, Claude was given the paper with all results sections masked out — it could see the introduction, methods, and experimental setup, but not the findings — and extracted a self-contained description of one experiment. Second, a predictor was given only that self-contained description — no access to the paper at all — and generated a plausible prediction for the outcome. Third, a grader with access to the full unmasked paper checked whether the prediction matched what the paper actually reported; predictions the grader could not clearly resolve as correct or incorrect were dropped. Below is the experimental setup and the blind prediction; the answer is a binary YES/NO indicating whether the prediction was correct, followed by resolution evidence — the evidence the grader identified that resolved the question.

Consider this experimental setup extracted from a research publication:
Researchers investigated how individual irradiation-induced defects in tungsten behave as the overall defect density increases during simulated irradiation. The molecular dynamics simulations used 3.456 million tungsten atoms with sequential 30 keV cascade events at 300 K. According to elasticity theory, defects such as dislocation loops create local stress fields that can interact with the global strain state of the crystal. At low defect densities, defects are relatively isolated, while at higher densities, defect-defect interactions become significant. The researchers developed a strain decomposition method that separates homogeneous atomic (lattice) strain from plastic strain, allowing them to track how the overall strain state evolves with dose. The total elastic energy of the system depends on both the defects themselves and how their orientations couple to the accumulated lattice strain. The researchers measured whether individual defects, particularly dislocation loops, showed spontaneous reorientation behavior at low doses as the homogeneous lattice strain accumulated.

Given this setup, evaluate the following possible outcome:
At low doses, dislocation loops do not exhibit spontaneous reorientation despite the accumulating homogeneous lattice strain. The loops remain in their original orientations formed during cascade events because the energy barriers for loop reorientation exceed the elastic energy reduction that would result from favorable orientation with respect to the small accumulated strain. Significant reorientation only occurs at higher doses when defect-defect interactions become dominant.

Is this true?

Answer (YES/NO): NO